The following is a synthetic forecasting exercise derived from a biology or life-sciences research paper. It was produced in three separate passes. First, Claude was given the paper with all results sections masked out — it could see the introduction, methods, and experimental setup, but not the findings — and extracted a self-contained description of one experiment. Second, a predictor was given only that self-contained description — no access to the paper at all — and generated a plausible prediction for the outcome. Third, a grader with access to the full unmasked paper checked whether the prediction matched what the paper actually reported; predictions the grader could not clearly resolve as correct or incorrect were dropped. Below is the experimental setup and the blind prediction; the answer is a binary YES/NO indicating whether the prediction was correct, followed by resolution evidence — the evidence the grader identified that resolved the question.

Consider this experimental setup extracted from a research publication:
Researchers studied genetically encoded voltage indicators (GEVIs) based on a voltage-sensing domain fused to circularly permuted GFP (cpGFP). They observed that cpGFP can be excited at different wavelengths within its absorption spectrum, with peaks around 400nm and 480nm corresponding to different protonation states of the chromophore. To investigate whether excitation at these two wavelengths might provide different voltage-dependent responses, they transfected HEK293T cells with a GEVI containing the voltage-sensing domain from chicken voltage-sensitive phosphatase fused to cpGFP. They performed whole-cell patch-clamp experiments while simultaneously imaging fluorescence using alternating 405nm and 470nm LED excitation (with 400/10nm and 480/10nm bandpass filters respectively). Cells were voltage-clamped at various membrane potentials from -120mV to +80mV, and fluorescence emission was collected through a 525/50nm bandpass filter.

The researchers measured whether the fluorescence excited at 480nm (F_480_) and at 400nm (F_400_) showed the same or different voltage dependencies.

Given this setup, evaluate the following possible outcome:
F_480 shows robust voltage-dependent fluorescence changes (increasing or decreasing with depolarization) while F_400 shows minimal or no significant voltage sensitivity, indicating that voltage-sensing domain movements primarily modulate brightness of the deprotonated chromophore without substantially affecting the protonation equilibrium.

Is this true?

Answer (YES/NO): NO